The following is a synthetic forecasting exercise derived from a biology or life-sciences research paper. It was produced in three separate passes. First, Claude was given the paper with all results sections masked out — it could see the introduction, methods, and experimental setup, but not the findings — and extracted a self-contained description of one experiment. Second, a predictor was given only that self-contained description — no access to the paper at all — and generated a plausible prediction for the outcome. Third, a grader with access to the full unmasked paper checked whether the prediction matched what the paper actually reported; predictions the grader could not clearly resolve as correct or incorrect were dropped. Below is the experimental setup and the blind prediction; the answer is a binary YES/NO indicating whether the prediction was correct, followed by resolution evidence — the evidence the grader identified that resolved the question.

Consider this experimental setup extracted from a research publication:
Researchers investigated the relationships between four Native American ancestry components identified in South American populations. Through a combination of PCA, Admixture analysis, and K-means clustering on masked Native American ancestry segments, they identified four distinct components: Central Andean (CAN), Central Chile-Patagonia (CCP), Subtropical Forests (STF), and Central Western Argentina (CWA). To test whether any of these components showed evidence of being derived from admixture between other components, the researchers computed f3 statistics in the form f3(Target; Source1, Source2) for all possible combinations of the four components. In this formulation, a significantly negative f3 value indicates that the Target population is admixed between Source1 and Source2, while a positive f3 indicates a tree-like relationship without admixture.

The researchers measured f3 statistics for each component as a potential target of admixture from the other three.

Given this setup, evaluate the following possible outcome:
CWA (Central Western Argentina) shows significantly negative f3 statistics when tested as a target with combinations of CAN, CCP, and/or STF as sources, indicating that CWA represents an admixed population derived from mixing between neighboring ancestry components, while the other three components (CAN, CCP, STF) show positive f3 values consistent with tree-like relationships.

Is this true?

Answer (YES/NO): NO